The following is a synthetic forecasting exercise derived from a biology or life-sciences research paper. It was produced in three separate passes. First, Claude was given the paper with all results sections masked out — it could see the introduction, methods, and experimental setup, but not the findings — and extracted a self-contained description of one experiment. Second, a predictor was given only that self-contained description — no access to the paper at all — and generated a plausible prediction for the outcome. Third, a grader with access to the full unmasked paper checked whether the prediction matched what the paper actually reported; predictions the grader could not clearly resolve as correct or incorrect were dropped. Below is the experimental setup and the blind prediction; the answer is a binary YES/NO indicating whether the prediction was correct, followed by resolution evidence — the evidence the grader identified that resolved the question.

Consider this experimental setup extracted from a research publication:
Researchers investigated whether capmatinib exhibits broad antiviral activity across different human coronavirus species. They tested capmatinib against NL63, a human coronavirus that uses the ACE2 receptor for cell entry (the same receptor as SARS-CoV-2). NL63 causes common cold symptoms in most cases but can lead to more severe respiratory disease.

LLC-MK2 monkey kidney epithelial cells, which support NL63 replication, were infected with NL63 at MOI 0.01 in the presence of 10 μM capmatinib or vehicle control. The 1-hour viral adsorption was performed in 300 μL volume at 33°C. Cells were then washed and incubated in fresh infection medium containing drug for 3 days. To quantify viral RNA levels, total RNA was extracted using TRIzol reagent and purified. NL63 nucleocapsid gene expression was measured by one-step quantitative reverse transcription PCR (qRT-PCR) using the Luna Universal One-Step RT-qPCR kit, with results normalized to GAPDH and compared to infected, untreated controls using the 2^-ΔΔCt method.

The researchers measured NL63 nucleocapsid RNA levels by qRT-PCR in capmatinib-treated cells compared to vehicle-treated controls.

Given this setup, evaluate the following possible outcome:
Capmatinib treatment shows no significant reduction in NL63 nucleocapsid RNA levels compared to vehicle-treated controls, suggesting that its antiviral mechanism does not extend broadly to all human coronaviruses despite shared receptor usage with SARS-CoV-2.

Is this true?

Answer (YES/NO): NO